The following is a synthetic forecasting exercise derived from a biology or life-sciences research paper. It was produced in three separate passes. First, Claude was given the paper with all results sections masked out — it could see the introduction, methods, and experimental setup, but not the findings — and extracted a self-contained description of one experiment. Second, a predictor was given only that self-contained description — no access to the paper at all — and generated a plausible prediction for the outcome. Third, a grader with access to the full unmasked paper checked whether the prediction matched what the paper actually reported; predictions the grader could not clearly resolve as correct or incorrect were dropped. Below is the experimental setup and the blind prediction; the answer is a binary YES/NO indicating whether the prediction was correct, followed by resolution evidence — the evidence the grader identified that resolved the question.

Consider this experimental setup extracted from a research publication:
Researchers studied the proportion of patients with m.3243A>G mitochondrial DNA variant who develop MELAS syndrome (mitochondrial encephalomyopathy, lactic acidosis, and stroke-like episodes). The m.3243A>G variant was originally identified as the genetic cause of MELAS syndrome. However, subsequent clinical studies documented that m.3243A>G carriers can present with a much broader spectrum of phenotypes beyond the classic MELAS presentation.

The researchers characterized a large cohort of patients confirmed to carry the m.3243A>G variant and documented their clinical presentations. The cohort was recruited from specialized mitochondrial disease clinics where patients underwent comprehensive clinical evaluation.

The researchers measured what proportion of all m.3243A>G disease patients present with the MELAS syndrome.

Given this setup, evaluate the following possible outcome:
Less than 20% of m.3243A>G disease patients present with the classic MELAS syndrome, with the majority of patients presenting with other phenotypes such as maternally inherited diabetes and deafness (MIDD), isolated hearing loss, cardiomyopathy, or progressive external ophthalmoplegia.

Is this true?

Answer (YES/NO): YES